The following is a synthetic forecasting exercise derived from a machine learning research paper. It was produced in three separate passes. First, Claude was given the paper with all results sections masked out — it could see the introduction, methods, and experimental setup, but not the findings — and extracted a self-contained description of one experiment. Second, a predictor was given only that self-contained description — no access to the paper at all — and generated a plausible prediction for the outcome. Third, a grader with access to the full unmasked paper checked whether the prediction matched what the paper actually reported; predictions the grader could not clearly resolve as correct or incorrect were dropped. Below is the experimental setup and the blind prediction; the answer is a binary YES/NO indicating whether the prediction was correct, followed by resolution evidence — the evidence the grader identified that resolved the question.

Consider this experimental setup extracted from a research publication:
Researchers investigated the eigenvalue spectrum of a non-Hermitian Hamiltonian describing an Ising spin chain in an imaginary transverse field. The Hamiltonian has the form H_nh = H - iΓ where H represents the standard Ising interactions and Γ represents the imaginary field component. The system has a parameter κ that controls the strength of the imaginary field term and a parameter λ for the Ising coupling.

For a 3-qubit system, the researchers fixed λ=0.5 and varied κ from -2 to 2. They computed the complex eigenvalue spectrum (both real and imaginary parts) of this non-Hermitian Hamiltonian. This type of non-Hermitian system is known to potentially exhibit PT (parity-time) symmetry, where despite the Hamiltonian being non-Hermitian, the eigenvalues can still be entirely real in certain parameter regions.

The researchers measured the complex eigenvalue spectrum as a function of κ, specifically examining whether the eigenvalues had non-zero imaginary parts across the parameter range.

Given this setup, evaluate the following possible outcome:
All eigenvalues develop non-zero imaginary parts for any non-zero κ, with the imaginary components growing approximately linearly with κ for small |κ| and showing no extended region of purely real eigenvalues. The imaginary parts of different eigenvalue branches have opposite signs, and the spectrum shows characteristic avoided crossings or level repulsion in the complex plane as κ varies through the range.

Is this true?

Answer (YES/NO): NO